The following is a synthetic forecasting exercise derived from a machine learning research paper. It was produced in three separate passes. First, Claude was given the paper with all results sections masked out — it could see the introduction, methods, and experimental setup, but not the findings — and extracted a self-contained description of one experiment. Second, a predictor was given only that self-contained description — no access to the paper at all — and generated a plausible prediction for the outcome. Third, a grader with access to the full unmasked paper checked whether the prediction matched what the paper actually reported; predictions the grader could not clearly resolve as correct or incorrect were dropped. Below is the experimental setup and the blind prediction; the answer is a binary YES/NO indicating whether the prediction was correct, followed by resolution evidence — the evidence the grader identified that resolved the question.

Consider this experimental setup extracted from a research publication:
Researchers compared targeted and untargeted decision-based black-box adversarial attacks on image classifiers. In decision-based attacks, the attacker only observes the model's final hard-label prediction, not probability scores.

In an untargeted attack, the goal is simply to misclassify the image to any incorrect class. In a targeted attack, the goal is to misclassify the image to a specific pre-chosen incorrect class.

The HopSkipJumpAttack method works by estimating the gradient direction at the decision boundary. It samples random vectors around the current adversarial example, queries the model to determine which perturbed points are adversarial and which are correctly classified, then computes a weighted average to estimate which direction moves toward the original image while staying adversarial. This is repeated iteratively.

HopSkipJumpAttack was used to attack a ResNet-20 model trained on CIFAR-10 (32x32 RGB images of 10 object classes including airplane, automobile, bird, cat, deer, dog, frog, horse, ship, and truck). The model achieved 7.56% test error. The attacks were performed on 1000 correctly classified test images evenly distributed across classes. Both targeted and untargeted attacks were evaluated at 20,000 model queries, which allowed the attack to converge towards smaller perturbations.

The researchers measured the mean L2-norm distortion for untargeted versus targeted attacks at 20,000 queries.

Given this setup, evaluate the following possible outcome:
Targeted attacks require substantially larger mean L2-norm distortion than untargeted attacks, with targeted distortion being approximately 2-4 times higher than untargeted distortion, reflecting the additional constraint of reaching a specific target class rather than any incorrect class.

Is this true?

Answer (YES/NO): NO